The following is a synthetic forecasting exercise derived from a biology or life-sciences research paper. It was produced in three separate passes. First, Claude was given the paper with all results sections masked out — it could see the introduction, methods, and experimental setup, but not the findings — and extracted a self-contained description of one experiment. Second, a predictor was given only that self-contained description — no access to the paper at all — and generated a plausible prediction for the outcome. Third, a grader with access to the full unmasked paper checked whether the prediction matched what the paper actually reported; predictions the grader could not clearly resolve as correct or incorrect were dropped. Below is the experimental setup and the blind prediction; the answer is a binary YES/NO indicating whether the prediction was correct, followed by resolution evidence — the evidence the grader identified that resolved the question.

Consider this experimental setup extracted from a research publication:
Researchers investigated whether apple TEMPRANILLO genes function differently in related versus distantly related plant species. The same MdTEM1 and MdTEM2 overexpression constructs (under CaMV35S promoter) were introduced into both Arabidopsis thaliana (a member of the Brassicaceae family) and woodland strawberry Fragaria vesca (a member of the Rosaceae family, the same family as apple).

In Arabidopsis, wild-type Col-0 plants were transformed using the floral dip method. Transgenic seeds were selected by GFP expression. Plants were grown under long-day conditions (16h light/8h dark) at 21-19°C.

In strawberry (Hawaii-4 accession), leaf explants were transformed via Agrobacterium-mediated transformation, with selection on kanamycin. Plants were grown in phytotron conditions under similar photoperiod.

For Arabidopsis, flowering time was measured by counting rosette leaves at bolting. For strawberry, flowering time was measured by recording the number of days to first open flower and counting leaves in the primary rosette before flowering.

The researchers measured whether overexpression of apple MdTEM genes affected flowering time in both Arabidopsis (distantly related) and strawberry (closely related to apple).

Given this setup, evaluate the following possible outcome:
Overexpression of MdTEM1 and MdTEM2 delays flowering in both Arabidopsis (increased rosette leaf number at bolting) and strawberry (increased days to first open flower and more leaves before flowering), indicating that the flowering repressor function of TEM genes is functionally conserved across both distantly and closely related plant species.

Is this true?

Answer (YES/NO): NO